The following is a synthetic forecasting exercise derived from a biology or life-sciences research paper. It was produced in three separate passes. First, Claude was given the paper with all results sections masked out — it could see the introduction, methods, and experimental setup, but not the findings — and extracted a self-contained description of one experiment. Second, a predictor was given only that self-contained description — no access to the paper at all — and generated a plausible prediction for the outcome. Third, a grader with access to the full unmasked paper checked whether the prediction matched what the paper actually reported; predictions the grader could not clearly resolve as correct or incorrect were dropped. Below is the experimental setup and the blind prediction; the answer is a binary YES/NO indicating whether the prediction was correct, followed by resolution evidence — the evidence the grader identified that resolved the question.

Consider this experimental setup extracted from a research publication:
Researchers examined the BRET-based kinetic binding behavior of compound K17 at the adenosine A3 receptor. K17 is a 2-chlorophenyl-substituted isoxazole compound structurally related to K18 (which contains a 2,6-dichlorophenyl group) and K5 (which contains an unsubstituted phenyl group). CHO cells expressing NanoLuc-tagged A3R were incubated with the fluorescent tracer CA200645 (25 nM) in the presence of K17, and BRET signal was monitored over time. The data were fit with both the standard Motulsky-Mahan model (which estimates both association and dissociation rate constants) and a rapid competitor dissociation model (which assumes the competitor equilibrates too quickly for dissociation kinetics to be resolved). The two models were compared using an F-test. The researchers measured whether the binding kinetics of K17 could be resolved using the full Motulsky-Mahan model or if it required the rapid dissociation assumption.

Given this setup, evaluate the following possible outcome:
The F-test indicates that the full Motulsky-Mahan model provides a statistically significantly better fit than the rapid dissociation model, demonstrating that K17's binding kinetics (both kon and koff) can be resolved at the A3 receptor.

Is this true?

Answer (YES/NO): NO